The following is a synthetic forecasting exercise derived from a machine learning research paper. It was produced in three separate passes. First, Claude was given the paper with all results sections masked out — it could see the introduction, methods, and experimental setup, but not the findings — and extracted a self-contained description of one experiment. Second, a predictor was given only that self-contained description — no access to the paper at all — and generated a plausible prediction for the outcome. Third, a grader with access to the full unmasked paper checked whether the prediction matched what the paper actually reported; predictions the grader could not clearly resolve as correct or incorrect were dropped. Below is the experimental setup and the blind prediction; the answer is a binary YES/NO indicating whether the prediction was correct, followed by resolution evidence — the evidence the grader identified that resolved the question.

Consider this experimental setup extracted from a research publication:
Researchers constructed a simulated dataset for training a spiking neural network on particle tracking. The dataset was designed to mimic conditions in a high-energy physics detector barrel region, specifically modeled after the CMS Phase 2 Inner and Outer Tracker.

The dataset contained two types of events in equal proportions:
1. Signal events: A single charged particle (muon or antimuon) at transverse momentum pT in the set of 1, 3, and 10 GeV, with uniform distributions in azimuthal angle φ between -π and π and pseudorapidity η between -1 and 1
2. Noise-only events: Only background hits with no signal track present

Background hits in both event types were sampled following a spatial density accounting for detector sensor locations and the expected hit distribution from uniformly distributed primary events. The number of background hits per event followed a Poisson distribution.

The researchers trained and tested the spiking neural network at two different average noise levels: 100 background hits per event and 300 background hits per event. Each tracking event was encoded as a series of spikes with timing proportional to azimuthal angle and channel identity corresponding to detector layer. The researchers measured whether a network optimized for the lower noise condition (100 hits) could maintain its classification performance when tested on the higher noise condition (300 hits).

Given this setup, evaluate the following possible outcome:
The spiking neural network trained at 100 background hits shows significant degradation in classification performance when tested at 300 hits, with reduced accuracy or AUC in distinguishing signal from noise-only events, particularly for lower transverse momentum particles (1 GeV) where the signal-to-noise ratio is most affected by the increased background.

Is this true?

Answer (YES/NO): NO